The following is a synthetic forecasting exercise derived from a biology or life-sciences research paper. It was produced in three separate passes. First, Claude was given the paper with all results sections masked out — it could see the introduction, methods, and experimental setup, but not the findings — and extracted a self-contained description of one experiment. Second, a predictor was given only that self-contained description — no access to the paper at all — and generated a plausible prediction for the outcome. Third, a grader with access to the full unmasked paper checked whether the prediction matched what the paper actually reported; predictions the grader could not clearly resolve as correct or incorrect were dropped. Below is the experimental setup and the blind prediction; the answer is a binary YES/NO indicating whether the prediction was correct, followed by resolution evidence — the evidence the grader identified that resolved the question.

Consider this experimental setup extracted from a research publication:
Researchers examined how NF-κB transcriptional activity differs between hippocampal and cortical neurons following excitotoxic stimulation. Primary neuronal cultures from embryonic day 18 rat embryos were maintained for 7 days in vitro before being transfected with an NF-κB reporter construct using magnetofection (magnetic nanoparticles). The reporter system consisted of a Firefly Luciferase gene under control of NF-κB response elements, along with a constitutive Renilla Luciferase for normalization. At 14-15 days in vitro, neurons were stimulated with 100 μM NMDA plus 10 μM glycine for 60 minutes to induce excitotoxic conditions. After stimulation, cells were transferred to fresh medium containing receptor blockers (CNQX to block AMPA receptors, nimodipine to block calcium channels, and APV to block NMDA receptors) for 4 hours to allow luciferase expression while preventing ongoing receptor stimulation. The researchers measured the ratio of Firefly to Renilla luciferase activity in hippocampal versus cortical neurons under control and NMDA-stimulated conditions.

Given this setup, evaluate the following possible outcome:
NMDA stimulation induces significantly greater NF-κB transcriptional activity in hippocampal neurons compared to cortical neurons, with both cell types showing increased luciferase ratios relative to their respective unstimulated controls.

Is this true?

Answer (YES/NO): NO